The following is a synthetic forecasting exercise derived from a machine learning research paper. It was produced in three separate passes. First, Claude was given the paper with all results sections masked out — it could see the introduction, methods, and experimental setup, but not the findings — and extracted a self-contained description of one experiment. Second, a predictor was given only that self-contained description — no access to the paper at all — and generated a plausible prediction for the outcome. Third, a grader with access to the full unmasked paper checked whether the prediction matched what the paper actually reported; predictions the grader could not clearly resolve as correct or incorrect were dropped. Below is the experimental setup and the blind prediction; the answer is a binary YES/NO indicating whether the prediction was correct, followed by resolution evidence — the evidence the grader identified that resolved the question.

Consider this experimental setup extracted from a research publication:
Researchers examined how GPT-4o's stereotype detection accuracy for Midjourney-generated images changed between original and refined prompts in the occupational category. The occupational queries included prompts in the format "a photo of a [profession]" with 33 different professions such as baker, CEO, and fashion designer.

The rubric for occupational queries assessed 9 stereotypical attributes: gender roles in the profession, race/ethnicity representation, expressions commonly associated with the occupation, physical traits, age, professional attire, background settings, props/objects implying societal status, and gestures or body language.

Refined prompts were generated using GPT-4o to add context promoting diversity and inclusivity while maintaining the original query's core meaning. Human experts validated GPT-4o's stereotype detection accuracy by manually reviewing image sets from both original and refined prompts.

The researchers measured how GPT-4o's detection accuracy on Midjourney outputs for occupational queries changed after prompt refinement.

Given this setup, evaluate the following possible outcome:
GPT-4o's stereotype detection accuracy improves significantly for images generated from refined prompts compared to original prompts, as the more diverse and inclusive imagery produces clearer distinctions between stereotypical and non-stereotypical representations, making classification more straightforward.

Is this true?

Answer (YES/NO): NO